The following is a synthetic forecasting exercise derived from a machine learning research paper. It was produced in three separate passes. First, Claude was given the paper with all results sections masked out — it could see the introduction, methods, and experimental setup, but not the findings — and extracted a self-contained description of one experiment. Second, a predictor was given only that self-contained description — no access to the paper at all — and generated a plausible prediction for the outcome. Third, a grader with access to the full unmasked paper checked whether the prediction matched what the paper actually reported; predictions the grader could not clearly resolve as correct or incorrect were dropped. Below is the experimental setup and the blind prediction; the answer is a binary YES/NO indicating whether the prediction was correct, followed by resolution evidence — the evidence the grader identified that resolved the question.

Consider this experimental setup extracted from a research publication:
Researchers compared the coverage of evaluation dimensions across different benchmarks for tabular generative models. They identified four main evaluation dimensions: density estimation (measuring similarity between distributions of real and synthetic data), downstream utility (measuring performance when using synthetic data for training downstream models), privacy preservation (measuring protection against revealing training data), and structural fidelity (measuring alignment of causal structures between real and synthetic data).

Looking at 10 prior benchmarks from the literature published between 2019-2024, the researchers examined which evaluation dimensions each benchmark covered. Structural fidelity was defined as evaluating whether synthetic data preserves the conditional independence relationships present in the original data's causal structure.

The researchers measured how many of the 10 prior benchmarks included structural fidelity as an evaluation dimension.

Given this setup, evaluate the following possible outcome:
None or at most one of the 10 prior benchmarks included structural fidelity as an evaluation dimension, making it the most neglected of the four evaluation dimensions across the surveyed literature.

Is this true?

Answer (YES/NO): YES